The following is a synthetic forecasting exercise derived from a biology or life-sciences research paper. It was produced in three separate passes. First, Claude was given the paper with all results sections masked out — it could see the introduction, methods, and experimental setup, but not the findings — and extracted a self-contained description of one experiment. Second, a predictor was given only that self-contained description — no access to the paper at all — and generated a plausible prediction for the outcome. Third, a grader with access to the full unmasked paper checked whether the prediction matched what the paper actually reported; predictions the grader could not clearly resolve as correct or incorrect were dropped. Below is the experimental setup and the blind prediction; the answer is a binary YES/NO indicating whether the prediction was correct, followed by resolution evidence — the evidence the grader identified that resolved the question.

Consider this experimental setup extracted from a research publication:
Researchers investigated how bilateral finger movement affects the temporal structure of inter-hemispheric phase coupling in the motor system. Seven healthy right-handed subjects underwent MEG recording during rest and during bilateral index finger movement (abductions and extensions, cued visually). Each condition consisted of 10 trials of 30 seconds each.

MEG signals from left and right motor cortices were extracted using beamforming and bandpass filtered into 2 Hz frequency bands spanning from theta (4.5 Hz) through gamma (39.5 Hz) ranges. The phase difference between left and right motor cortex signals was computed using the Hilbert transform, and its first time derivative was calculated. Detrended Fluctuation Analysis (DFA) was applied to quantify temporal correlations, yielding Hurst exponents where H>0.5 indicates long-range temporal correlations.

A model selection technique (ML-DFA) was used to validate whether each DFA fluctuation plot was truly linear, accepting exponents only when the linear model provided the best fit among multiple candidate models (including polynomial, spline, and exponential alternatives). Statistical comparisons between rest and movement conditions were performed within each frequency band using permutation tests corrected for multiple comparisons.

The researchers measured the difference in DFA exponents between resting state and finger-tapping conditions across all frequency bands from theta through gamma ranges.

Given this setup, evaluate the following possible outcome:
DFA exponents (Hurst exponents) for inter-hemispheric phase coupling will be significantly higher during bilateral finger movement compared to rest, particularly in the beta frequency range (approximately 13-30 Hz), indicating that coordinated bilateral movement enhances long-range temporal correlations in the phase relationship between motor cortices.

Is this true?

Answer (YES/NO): NO